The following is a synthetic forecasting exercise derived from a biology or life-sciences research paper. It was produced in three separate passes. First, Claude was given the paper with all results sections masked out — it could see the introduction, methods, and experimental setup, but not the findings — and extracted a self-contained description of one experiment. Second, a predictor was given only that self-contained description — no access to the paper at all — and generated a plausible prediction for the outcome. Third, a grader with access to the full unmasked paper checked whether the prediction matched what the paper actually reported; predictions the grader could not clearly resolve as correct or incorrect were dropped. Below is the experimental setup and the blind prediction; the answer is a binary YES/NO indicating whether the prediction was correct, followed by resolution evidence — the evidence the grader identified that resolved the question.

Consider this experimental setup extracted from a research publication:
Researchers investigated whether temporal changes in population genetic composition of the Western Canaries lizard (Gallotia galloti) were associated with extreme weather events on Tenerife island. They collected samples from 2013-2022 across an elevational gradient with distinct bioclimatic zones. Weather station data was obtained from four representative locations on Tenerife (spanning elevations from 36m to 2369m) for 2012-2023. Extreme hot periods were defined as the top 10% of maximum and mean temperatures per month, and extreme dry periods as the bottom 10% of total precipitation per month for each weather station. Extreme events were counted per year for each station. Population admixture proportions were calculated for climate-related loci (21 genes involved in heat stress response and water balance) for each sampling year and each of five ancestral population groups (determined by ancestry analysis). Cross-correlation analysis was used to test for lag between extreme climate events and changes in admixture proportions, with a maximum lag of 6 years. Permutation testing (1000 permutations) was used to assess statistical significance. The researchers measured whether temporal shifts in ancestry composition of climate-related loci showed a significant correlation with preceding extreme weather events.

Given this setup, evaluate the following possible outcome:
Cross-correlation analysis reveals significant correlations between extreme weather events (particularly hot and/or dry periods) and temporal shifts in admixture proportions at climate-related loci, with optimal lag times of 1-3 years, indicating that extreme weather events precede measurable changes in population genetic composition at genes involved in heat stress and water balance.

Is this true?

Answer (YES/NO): NO